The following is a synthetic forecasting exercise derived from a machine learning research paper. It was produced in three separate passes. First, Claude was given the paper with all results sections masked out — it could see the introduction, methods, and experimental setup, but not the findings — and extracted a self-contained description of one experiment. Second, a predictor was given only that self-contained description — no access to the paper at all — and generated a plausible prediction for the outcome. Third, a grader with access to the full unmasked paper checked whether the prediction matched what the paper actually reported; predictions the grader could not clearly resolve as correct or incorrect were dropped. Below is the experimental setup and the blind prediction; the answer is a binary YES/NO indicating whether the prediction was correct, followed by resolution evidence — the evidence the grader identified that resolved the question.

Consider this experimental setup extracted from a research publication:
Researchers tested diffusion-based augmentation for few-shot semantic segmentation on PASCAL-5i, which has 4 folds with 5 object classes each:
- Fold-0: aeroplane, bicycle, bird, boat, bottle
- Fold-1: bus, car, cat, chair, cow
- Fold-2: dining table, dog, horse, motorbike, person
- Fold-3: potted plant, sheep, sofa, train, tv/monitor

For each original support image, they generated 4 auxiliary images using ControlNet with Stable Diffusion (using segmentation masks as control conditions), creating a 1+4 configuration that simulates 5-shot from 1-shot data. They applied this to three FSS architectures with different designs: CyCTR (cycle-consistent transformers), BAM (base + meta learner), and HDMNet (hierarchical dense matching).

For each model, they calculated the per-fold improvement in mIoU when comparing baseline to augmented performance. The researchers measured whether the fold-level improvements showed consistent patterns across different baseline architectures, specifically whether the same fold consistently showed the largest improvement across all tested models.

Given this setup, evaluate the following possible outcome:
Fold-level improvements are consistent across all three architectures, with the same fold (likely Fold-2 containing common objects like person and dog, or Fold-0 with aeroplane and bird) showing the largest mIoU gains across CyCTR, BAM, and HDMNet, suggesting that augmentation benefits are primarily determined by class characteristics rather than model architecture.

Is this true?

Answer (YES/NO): NO